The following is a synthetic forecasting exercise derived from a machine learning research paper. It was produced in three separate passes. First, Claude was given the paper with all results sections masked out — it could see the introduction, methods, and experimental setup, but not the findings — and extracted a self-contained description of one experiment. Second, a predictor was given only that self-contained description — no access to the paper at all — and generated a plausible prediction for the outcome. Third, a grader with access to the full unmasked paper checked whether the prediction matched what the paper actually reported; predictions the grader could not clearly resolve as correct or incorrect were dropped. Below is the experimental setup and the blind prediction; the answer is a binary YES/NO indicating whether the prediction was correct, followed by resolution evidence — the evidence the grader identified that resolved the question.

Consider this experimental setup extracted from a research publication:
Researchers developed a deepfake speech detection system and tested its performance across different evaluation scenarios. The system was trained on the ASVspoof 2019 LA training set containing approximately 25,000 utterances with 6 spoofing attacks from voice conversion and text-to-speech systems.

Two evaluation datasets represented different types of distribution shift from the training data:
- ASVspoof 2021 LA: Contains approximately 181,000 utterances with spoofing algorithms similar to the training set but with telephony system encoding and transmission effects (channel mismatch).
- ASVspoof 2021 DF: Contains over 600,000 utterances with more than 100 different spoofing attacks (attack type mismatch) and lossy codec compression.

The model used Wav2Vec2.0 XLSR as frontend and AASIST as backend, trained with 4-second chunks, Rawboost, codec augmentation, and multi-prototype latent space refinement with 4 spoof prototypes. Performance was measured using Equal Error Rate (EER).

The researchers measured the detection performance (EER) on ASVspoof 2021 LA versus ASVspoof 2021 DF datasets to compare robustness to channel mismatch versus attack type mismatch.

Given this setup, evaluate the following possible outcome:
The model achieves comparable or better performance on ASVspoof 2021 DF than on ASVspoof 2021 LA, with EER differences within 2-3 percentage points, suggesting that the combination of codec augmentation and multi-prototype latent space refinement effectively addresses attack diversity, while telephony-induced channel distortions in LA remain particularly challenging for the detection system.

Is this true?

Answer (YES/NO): NO